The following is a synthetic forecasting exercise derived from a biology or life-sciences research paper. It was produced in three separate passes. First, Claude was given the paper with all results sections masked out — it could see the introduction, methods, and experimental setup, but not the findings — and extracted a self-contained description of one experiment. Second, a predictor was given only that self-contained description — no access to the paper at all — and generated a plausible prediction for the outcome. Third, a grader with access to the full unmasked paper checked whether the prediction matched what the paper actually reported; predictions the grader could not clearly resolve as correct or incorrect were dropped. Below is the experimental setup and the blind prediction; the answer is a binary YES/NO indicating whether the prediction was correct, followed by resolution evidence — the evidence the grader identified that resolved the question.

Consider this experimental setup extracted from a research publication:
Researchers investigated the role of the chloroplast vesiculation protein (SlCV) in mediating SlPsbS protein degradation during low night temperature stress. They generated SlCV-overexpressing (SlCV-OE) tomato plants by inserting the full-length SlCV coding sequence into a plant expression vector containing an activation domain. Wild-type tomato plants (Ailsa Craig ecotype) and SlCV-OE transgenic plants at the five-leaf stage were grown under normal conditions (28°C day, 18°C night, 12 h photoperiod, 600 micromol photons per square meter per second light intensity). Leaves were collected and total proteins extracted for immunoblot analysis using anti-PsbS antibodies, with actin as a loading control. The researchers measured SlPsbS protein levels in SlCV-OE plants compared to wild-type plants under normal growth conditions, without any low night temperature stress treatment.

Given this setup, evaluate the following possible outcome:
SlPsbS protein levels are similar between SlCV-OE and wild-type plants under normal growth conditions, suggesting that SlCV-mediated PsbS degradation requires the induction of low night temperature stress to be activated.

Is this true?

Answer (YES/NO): NO